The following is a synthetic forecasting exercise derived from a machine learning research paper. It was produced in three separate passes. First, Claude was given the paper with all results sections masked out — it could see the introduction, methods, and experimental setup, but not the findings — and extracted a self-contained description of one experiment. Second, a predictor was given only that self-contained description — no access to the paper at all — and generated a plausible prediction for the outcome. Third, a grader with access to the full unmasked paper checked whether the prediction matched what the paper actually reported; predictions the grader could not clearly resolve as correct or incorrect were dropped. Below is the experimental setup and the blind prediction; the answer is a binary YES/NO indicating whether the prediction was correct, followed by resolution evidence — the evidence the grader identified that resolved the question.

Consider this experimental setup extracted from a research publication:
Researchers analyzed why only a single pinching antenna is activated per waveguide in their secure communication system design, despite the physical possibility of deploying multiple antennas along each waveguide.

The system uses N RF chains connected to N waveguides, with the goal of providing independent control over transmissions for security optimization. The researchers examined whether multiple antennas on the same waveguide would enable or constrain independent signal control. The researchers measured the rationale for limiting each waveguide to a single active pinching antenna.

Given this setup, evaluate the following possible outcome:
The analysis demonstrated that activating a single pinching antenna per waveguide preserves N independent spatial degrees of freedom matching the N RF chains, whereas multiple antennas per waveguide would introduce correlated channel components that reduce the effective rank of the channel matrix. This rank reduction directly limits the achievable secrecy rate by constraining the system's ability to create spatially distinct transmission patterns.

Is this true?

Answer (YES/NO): NO